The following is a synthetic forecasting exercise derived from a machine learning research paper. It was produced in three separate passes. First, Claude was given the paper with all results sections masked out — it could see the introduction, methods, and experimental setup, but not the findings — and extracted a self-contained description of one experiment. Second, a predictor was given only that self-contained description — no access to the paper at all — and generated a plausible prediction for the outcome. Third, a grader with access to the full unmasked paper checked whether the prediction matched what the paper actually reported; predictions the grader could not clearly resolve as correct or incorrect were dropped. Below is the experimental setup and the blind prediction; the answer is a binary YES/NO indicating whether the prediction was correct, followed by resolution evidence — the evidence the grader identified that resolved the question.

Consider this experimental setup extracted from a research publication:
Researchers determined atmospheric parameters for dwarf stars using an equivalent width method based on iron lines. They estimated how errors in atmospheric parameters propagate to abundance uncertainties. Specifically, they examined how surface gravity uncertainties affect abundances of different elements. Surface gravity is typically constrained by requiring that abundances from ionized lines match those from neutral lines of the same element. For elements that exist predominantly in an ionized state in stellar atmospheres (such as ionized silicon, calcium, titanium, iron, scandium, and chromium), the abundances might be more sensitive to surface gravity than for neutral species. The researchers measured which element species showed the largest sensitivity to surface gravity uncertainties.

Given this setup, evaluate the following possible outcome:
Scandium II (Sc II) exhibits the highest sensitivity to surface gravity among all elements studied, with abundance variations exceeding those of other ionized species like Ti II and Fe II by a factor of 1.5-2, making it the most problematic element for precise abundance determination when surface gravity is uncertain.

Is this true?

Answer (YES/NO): NO